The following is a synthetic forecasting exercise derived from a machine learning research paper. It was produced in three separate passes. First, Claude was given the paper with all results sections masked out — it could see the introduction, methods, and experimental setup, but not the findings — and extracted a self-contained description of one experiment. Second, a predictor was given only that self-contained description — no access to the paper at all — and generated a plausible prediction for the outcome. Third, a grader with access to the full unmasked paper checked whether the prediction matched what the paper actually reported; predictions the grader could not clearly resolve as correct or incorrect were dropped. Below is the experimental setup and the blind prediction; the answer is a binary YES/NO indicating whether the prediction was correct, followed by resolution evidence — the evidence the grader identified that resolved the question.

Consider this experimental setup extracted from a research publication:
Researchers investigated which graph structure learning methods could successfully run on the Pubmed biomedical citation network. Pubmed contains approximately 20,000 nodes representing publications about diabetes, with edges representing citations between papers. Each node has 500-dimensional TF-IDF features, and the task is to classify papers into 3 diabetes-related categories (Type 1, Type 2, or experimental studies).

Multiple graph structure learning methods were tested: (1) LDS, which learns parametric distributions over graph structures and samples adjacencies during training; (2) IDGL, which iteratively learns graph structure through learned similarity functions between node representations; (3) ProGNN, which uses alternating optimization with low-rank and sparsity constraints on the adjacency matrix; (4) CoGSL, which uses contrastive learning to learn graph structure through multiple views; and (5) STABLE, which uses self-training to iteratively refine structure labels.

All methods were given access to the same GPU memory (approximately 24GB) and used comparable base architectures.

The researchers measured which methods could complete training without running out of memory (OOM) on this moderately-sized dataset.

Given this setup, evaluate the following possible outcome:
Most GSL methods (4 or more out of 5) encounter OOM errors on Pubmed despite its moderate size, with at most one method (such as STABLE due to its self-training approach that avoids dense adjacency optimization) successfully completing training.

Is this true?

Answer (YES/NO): NO